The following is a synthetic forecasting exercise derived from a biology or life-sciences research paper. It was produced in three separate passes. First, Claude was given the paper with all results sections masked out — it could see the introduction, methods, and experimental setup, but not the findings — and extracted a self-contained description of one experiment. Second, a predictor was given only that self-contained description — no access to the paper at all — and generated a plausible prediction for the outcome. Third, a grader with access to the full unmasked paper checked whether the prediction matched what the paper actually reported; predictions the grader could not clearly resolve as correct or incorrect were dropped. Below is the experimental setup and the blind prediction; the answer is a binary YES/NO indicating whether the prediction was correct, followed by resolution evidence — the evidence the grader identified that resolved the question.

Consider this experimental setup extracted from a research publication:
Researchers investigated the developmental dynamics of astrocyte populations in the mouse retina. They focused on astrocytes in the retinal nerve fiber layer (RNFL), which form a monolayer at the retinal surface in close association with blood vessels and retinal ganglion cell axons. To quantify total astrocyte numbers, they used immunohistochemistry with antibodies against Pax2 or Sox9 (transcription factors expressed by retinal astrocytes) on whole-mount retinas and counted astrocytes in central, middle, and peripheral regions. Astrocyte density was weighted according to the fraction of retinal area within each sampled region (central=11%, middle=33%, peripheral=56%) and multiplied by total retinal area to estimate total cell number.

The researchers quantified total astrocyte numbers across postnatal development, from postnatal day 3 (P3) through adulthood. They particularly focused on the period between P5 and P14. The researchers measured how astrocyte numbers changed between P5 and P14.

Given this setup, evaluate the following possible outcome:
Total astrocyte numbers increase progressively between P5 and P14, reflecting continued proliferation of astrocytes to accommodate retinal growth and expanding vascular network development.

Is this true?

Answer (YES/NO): NO